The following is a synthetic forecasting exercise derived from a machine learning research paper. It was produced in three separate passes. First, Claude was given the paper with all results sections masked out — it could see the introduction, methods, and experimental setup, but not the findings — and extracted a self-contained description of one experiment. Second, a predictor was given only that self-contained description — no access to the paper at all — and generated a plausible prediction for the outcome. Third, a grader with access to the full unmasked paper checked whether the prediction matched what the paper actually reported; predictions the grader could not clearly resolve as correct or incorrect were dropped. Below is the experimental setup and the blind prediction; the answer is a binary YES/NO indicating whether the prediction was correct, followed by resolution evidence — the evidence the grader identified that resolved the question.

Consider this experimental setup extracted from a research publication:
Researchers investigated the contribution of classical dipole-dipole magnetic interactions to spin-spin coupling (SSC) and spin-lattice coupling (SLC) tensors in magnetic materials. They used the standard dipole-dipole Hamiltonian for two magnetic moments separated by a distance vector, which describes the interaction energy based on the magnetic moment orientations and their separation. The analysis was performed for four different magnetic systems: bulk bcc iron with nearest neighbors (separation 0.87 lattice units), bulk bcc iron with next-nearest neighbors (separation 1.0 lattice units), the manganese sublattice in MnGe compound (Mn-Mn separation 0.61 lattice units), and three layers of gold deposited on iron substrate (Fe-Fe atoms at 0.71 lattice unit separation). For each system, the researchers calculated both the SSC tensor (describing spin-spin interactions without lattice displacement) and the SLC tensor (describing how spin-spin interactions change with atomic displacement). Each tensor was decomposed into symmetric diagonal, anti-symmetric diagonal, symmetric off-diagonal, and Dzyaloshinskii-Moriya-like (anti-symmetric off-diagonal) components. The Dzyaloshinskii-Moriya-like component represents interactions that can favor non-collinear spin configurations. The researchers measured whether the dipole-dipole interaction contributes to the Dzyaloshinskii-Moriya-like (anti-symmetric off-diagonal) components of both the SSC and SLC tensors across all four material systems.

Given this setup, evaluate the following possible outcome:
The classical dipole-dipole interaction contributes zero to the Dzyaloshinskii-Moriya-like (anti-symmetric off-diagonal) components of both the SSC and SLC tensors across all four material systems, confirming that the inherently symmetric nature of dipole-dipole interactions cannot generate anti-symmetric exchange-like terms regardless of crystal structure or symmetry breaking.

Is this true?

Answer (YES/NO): YES